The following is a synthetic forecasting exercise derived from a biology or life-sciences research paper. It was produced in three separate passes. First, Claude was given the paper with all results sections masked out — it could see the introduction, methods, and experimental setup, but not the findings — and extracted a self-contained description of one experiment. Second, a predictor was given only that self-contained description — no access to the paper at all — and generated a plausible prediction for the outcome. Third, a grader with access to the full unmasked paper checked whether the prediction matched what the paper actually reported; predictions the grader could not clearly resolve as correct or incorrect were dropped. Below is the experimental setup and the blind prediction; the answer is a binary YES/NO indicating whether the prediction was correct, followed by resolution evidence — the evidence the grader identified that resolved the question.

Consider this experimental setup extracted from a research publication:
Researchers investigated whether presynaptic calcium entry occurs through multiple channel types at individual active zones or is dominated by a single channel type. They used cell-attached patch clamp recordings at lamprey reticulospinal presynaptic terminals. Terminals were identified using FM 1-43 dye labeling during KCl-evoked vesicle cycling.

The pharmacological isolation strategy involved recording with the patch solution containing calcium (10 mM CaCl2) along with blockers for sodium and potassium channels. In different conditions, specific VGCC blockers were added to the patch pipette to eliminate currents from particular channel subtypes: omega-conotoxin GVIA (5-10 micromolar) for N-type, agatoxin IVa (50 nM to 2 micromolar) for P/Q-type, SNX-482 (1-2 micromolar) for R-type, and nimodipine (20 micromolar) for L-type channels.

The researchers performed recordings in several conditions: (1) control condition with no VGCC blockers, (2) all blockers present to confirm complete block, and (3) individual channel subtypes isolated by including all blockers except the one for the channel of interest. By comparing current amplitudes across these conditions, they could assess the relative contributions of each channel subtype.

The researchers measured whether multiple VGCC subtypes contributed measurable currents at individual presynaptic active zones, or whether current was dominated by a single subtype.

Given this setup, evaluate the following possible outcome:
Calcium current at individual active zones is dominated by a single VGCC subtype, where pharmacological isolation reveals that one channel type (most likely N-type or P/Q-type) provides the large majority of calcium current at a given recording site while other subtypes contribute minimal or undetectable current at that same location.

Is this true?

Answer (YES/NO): NO